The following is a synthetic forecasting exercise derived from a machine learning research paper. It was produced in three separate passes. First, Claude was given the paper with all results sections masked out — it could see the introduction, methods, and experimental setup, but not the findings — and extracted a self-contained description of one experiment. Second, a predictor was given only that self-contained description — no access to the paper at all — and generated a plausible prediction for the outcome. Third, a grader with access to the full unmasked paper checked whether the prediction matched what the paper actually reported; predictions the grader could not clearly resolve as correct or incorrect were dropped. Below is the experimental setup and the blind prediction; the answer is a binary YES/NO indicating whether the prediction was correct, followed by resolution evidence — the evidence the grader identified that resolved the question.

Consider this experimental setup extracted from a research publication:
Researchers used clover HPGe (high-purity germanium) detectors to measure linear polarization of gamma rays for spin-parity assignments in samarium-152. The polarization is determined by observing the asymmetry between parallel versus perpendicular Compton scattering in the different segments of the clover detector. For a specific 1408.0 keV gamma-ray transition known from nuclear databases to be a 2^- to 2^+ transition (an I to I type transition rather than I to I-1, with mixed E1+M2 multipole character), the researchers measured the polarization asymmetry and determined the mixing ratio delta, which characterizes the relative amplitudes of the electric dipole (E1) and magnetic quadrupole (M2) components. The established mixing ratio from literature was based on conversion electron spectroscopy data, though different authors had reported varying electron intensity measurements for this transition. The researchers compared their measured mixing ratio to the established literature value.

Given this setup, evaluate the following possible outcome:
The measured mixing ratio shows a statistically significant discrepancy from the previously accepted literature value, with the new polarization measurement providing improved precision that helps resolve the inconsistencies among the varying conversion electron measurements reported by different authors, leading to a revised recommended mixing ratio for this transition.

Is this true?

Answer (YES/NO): NO